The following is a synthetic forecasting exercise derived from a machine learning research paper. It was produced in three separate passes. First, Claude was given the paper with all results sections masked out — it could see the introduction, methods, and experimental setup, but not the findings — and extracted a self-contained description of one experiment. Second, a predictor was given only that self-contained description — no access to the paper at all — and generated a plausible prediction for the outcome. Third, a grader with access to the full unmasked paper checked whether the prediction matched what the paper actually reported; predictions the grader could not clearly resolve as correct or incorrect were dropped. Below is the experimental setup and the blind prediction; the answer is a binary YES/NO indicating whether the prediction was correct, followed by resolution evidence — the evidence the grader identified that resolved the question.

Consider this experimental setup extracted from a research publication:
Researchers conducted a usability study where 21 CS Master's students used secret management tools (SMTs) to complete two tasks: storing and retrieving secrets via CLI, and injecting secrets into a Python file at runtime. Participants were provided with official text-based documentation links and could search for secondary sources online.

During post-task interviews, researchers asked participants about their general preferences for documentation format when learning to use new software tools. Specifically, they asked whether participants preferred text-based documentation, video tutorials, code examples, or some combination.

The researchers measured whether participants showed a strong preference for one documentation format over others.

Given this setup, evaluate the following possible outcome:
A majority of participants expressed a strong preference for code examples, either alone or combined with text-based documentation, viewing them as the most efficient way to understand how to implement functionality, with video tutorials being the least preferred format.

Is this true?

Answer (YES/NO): NO